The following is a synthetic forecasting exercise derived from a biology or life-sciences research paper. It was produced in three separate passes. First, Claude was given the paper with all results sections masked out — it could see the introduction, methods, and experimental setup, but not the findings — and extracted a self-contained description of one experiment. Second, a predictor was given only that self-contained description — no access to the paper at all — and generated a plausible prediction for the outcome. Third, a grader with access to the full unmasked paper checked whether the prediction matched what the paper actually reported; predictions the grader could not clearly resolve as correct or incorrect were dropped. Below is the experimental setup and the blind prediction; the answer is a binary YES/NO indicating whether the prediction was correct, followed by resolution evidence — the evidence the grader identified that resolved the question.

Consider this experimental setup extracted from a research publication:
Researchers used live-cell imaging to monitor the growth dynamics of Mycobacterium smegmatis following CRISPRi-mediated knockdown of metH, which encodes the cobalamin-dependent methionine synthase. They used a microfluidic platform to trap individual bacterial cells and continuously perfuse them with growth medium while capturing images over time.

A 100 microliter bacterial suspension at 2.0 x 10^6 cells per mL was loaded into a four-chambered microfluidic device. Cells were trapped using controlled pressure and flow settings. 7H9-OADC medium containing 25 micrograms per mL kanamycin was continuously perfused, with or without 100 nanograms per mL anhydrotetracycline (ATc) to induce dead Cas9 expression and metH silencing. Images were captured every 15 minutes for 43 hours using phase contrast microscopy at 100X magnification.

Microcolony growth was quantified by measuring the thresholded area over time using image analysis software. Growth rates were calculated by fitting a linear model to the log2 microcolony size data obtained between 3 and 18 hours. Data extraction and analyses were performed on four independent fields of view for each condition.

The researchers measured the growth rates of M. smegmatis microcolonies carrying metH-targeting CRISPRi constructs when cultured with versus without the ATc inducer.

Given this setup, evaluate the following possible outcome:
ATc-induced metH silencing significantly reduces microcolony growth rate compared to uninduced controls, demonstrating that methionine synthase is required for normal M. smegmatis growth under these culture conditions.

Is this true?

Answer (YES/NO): YES